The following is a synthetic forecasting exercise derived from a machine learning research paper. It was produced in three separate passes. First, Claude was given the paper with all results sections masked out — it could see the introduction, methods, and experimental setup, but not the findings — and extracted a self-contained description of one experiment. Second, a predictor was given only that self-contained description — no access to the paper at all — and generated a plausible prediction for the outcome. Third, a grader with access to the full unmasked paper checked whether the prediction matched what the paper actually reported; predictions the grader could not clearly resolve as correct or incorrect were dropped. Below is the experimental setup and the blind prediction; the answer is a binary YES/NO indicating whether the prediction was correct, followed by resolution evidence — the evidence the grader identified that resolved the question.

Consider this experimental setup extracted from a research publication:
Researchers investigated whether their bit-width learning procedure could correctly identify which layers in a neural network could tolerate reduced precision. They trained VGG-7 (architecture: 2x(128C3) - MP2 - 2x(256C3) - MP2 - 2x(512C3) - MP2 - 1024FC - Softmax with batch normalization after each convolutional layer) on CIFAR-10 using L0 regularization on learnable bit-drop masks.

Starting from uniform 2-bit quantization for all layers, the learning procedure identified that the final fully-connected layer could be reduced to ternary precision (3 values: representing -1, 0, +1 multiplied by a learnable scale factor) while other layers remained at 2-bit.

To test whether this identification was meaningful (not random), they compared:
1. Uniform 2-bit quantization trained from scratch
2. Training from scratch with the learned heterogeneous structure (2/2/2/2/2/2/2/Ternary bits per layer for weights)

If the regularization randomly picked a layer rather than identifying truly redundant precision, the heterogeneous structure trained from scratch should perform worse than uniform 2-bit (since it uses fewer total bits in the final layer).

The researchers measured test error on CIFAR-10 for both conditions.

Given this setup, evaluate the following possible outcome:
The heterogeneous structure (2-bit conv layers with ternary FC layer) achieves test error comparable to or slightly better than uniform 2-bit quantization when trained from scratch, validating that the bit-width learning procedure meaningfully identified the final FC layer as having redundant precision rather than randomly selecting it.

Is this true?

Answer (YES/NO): YES